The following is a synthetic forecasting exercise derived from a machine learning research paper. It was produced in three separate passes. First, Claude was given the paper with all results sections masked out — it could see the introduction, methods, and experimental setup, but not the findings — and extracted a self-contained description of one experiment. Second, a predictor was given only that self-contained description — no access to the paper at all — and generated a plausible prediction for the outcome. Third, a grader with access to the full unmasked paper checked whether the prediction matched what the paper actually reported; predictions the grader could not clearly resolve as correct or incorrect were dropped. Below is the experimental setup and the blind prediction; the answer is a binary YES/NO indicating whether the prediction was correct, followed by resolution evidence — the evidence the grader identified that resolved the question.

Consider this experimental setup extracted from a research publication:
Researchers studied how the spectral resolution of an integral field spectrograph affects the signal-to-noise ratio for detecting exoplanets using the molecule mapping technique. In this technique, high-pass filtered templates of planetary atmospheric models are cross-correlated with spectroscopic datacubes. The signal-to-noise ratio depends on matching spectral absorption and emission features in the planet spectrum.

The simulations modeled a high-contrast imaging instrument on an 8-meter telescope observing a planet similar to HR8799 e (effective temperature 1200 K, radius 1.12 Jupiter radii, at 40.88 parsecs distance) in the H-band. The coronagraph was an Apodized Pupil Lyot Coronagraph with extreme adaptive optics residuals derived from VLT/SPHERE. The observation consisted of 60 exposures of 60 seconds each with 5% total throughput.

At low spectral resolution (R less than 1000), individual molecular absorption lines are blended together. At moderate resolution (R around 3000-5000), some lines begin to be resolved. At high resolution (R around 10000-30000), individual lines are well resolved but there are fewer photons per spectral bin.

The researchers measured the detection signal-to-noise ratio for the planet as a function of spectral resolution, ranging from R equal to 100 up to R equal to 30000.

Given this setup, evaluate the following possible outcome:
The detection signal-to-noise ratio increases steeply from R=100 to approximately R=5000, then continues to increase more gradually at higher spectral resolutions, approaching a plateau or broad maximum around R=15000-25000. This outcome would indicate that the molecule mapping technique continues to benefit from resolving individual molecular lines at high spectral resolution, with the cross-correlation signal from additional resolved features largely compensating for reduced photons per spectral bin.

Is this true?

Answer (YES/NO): NO